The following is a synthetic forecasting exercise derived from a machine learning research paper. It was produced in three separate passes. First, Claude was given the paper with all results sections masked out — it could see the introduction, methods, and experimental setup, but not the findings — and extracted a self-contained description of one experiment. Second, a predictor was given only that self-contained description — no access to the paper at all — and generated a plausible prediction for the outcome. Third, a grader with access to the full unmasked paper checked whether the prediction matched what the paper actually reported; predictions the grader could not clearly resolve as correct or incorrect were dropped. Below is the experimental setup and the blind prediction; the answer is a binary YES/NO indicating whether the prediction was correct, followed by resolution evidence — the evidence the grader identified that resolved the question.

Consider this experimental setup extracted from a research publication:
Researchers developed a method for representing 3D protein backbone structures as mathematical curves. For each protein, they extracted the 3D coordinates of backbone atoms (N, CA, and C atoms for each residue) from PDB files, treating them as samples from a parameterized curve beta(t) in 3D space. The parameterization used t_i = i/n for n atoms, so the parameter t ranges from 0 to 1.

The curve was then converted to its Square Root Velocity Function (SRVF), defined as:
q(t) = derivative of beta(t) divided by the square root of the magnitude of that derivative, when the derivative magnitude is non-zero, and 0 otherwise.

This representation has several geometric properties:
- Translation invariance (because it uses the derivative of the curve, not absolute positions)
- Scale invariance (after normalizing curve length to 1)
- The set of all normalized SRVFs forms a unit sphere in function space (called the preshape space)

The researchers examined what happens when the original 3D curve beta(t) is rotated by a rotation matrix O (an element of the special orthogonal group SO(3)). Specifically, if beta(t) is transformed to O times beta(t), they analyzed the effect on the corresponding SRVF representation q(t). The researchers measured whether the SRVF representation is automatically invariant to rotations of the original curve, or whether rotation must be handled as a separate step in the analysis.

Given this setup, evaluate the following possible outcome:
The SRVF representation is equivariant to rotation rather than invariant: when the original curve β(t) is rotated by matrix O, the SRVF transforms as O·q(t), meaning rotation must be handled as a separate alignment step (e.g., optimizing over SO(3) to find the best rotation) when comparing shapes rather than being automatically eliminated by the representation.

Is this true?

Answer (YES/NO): YES